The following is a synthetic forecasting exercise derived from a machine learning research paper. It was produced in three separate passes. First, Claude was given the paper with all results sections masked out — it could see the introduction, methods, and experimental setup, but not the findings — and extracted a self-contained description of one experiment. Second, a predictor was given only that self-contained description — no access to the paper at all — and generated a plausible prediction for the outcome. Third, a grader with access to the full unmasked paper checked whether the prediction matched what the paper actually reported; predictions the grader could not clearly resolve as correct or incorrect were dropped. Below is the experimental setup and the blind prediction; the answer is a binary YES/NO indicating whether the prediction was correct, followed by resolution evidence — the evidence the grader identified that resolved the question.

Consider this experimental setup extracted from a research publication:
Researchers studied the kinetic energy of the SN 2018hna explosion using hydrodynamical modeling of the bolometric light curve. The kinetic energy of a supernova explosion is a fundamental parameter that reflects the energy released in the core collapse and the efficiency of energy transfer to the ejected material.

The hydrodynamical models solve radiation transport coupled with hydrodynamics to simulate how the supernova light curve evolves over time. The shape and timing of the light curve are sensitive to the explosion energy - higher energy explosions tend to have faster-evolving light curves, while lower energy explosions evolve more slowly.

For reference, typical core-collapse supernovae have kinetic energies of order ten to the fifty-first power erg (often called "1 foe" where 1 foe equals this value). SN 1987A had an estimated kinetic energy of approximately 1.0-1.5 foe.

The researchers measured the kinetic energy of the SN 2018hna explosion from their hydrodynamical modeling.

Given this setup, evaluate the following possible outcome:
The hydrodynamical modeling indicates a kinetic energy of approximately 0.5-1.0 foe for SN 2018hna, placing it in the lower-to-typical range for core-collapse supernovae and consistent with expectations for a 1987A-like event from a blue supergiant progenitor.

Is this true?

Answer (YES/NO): NO